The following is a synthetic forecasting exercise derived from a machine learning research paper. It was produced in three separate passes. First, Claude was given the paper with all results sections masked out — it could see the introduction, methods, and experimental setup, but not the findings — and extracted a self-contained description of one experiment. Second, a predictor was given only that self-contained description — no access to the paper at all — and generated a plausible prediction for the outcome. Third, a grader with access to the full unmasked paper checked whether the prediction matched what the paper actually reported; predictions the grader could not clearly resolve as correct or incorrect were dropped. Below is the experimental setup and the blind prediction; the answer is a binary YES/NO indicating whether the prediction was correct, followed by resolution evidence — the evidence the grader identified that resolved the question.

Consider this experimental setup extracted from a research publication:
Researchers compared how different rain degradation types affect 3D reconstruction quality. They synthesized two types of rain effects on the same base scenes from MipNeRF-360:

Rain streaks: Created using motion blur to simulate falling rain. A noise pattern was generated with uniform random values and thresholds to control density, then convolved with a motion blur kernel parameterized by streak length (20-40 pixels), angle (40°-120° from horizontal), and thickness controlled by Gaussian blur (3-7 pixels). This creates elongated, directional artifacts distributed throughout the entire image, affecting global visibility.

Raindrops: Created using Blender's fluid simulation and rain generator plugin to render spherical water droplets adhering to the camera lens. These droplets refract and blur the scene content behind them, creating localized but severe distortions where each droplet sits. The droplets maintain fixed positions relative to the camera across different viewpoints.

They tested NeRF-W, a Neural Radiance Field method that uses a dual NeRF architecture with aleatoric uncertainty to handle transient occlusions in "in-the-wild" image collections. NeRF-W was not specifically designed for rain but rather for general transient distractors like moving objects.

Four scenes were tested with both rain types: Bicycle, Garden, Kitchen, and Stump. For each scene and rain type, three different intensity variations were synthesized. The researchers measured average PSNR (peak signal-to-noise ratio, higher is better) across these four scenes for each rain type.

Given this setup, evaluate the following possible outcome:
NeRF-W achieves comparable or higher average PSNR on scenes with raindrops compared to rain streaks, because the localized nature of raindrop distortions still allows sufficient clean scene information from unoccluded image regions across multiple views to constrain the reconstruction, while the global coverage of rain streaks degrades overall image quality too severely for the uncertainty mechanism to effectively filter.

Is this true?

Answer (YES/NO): NO